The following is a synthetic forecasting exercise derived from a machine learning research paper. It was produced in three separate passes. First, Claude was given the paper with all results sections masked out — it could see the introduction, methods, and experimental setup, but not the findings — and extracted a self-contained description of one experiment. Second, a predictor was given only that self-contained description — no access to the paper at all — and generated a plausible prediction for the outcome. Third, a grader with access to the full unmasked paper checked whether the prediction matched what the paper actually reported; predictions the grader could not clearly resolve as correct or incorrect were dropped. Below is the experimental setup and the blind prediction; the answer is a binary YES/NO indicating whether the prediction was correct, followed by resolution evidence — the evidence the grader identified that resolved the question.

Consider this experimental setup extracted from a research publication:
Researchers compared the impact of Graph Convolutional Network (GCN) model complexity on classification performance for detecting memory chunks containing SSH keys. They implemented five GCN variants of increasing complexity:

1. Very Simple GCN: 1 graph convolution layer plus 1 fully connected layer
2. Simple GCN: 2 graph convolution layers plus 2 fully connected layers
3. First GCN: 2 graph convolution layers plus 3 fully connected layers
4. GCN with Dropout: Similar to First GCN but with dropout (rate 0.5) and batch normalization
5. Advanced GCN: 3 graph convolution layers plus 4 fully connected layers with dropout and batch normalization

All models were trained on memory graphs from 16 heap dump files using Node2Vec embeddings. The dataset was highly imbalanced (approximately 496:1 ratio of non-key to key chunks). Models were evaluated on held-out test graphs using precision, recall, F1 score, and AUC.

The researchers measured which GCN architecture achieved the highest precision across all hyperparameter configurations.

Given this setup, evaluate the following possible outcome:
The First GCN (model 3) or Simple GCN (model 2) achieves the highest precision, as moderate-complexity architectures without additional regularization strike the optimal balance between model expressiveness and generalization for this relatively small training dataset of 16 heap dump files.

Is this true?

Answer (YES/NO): NO